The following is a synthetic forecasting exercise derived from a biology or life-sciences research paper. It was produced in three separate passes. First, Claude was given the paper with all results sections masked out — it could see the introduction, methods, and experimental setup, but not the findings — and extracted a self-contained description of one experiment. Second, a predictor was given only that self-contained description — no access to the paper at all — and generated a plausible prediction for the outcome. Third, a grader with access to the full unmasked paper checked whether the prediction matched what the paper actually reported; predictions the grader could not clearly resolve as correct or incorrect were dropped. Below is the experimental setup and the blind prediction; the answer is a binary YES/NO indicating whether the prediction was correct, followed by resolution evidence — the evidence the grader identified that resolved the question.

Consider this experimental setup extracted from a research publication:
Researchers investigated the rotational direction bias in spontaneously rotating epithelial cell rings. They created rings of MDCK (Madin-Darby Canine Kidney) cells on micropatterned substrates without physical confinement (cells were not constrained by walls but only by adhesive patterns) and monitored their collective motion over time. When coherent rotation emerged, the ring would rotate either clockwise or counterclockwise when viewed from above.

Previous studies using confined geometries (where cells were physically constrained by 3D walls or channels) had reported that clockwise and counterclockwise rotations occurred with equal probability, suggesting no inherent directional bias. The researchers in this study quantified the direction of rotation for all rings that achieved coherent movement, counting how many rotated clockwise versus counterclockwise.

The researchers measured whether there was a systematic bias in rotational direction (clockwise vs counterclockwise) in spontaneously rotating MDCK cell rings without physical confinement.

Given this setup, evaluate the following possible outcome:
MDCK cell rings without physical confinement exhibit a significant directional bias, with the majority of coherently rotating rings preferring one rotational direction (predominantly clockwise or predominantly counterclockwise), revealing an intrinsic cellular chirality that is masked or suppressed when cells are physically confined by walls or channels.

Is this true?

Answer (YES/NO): YES